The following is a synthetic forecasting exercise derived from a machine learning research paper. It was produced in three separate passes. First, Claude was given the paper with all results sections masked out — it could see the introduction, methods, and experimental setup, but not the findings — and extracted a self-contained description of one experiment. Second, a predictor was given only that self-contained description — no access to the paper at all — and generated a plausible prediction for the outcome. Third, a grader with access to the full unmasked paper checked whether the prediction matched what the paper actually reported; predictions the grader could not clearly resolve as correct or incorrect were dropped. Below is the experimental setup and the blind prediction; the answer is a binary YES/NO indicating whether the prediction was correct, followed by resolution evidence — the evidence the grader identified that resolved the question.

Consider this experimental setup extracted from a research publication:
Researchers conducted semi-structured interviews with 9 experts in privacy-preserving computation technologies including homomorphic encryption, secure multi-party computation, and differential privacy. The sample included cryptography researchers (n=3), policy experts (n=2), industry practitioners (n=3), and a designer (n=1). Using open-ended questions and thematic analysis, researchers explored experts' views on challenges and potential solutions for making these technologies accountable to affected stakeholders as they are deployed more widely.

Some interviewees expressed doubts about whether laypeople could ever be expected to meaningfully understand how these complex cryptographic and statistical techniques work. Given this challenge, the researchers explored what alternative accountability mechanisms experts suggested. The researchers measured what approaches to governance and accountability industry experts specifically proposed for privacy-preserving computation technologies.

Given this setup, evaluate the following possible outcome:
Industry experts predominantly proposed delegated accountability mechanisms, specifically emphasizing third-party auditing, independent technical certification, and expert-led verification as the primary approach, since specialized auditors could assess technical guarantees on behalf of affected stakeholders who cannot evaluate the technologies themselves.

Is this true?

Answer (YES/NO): NO